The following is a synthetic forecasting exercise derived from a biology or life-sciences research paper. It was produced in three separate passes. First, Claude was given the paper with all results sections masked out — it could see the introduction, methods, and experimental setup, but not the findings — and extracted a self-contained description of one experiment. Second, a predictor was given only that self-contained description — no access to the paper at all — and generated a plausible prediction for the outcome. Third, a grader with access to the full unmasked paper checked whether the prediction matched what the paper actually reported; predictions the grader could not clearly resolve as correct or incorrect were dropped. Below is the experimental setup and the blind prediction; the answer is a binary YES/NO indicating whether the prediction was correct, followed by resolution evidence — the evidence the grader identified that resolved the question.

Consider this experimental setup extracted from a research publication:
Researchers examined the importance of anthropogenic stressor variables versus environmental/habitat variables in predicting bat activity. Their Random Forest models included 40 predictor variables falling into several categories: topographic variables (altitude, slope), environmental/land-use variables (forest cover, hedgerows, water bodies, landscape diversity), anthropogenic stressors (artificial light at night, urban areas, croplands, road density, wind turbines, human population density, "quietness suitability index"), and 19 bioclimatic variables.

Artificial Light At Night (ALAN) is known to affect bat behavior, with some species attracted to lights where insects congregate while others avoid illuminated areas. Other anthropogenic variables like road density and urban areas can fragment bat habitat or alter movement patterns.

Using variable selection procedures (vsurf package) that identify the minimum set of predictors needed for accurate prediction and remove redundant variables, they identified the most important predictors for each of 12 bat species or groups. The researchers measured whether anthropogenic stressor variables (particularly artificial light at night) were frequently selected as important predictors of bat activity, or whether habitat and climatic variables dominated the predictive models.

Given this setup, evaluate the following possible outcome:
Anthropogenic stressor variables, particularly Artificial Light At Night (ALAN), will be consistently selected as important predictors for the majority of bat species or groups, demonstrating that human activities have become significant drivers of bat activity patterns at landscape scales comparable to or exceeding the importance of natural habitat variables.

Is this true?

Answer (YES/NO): NO